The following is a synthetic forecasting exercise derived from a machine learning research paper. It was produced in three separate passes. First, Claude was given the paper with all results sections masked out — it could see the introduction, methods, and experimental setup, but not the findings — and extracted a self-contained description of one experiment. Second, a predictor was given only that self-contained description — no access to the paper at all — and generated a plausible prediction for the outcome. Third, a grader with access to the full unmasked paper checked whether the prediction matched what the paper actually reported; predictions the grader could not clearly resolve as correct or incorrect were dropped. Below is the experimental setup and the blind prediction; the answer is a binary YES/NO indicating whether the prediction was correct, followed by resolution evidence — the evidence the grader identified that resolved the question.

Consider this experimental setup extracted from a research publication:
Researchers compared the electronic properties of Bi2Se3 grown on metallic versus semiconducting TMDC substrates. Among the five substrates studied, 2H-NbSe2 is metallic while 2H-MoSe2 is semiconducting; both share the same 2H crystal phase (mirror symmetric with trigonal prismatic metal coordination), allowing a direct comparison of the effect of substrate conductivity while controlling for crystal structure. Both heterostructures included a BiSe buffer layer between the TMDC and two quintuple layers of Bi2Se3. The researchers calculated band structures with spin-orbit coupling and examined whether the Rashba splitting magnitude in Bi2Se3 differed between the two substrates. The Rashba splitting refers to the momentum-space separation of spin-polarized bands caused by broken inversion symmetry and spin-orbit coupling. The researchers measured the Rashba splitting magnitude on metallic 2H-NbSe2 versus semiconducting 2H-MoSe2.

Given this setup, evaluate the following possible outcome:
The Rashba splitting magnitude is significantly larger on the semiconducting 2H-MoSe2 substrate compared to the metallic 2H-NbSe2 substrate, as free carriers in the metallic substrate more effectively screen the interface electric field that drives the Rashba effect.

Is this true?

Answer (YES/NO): NO